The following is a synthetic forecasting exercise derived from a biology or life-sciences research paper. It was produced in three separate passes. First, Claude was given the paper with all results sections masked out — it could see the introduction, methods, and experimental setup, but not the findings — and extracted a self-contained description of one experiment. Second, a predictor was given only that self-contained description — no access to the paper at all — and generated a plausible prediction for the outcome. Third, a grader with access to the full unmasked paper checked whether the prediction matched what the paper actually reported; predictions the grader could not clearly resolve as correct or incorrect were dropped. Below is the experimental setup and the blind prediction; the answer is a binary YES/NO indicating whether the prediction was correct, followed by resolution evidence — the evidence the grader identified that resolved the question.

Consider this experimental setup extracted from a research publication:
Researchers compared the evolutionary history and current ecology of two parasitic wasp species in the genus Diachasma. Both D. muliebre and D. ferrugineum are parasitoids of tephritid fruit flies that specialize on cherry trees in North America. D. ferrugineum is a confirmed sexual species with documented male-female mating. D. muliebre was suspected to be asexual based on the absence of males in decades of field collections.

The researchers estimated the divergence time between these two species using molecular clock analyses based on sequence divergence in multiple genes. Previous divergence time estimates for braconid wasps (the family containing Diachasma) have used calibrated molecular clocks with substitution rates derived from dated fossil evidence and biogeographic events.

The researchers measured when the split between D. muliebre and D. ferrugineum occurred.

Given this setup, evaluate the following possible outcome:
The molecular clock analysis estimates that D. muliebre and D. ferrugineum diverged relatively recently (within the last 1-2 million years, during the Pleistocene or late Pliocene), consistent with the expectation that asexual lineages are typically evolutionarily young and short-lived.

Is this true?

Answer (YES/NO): YES